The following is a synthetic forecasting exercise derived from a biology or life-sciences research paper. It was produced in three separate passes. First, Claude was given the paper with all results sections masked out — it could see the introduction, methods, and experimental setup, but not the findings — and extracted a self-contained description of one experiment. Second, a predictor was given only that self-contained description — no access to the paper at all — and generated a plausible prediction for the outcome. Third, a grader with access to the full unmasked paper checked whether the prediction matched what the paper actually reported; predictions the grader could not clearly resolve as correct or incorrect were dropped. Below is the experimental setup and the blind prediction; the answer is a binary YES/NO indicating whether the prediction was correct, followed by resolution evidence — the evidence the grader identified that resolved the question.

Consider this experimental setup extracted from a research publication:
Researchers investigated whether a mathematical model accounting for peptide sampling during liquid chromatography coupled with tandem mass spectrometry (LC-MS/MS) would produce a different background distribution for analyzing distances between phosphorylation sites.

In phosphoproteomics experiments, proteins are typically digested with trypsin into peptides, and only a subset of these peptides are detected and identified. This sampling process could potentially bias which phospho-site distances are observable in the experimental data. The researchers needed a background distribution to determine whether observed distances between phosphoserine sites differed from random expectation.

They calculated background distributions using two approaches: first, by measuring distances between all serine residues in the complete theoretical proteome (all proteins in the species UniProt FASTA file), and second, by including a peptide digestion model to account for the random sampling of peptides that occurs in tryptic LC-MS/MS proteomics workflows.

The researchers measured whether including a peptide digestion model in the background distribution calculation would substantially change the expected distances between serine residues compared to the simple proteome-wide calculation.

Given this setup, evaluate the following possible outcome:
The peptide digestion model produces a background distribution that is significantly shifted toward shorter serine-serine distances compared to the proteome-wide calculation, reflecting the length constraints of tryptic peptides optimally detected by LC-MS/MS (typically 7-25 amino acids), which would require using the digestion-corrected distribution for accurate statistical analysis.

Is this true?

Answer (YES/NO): NO